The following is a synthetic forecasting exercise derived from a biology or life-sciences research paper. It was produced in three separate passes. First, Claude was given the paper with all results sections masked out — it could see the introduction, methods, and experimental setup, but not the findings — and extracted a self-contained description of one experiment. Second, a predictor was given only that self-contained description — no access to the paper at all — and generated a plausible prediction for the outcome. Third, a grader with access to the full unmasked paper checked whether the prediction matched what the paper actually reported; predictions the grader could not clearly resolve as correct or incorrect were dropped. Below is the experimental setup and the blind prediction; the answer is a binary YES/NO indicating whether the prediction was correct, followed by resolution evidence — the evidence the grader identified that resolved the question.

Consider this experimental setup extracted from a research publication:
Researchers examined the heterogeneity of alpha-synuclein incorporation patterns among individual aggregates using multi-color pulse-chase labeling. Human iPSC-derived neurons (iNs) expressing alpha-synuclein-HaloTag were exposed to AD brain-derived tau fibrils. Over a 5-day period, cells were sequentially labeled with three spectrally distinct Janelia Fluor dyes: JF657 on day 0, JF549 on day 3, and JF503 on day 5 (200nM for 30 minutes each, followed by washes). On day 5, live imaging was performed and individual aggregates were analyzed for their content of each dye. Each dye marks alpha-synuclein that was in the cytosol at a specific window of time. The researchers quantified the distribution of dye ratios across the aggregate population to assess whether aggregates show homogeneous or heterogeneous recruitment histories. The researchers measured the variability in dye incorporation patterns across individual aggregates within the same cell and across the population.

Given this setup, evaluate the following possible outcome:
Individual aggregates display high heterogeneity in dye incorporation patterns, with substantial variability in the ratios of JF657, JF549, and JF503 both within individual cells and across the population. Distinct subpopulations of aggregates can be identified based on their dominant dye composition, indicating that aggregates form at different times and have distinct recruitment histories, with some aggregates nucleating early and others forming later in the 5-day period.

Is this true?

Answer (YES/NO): NO